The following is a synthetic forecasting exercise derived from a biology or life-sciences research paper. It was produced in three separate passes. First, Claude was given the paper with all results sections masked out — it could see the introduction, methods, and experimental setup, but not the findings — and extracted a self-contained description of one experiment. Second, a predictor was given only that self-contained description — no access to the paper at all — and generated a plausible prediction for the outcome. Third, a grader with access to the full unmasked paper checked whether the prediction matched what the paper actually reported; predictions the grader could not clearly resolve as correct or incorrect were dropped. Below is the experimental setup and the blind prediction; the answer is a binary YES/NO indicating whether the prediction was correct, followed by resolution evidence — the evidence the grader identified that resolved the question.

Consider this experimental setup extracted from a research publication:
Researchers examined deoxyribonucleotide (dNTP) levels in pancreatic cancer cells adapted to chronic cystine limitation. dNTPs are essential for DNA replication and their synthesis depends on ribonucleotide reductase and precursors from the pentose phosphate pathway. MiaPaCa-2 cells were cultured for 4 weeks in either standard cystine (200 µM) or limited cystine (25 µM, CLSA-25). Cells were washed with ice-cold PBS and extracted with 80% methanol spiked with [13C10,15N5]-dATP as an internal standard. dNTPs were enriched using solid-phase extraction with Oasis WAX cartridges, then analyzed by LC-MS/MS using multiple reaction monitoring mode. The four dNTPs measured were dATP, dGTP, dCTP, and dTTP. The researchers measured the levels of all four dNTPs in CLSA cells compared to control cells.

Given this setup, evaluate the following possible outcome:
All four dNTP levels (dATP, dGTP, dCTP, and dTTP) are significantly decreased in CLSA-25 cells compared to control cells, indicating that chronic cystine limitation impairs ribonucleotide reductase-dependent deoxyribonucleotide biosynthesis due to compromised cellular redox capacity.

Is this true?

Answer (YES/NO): NO